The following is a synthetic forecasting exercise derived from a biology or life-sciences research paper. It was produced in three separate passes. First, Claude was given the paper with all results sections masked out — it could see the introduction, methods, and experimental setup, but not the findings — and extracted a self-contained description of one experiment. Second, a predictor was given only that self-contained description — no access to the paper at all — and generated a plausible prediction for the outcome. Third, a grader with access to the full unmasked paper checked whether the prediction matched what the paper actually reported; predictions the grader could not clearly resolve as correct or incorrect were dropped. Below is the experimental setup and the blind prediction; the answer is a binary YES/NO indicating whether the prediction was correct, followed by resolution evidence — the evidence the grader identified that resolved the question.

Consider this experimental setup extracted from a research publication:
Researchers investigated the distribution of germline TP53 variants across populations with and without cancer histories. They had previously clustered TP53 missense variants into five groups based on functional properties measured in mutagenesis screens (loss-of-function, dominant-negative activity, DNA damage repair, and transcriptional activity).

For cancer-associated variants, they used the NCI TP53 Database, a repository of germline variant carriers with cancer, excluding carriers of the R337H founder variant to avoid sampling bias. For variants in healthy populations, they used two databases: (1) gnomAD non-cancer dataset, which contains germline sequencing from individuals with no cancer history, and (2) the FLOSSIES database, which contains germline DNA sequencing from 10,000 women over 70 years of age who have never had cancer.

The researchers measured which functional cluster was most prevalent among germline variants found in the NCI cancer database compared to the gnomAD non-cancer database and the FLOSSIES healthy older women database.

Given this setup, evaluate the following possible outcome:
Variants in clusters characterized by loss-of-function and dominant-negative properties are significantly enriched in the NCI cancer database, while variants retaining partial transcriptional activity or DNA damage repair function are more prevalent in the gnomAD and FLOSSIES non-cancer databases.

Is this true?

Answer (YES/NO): NO